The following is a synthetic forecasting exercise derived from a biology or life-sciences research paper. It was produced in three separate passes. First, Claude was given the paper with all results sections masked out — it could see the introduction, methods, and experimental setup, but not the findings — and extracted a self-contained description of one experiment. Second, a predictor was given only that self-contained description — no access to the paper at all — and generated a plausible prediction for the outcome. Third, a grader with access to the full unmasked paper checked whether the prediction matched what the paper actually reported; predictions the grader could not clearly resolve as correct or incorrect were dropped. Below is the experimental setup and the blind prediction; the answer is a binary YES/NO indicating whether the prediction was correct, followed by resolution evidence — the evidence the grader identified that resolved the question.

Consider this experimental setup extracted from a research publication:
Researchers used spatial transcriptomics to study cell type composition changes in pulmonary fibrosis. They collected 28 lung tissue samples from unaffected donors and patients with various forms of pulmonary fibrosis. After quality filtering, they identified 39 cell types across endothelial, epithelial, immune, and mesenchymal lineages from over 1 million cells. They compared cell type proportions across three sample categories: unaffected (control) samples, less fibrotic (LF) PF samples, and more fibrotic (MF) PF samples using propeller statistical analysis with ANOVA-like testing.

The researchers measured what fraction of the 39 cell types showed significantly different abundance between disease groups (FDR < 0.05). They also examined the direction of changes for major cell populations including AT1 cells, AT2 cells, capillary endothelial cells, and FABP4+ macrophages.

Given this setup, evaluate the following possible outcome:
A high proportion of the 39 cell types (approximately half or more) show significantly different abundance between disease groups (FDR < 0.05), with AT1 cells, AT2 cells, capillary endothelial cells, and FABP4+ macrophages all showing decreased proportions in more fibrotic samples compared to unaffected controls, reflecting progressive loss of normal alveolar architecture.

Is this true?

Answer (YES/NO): YES